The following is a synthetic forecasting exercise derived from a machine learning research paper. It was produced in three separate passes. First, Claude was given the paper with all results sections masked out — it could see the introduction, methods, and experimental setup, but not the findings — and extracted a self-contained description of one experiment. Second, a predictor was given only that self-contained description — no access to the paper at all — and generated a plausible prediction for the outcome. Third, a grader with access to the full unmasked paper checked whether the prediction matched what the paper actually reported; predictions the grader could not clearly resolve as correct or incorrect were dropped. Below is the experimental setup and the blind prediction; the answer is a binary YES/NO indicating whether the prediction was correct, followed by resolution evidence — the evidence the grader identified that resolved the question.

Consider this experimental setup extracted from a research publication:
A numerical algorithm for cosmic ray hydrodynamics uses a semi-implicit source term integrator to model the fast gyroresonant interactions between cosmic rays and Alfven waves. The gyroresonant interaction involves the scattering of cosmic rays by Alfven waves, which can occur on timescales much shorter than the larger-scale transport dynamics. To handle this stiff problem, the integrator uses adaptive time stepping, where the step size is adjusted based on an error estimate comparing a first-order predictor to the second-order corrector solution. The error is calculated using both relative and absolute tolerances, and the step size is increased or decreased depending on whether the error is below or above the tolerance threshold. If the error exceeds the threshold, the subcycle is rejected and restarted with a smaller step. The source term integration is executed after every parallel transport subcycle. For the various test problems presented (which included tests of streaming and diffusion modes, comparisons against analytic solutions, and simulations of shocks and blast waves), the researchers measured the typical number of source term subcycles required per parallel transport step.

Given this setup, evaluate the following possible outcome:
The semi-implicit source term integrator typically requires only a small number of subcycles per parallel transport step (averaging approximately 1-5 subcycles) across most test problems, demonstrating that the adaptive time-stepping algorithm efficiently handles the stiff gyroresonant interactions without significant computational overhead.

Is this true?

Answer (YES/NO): NO